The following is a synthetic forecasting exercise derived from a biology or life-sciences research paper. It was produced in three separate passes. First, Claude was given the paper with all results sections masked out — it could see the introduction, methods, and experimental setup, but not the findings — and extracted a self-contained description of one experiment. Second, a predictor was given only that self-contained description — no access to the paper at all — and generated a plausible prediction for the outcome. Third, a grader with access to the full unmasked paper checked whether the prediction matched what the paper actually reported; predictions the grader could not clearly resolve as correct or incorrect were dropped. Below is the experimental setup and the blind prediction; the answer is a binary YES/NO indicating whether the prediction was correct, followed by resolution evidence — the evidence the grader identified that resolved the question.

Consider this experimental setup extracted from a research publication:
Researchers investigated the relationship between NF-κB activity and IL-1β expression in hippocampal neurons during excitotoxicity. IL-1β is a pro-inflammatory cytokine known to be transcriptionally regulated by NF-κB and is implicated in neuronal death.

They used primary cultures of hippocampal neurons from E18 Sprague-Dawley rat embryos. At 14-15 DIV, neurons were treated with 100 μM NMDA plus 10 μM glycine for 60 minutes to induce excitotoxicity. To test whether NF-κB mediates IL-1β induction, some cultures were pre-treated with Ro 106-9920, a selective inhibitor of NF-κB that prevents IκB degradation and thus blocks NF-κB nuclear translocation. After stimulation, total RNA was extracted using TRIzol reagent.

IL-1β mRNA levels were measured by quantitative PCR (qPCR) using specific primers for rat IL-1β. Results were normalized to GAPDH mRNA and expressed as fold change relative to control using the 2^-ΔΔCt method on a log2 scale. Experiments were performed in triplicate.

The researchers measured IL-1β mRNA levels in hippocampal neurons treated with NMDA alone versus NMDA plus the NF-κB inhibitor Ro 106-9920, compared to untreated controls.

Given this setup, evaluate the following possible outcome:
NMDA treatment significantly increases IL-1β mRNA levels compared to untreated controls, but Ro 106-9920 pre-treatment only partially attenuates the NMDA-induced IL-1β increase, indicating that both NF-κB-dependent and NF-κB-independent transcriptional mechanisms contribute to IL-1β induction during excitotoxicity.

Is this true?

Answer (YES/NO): NO